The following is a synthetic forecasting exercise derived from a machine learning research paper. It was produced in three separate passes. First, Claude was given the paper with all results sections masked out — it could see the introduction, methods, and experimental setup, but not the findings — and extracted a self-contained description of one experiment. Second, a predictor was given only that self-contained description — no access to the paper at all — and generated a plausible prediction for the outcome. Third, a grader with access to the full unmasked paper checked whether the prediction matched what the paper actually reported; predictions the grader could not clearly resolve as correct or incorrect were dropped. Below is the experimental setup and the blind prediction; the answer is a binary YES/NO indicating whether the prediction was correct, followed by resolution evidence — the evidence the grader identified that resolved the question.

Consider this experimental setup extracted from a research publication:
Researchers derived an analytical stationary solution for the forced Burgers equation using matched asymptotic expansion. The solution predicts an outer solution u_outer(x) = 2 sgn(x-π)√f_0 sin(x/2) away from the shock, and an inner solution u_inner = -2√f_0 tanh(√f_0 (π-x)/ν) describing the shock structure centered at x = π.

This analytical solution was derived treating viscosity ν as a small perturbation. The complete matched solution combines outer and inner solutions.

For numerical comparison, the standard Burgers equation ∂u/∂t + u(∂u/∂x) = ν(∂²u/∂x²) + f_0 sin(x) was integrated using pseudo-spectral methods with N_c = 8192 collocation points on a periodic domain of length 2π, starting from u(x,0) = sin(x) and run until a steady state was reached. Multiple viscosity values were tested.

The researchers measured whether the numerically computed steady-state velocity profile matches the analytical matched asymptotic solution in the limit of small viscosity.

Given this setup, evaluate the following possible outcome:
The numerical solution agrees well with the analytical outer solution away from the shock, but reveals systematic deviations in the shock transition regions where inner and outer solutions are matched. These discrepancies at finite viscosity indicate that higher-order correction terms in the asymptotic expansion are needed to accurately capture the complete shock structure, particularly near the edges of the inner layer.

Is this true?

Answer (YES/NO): NO